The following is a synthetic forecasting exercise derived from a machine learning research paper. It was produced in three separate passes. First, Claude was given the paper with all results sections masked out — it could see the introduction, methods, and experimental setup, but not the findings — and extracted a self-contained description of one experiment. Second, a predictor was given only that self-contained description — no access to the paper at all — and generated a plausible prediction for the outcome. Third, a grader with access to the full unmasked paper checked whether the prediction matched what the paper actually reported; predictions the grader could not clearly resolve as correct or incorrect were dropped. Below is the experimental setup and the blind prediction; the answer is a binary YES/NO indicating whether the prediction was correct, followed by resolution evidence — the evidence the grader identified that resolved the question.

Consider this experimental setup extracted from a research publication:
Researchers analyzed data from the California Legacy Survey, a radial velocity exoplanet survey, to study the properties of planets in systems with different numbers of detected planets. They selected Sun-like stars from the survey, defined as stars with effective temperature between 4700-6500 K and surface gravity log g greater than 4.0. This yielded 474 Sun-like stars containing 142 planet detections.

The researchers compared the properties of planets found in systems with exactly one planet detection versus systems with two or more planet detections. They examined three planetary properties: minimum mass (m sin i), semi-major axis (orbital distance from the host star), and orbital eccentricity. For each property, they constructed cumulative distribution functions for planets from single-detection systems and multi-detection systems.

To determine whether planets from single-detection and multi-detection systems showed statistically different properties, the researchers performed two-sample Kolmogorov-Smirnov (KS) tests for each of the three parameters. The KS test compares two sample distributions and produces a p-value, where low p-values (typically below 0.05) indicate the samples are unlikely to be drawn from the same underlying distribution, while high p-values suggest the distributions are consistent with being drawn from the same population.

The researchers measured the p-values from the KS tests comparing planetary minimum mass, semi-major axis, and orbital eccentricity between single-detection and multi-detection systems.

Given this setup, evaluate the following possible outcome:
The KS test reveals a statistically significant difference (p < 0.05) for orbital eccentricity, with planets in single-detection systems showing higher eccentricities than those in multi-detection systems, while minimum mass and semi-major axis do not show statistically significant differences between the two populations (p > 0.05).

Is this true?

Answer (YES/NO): NO